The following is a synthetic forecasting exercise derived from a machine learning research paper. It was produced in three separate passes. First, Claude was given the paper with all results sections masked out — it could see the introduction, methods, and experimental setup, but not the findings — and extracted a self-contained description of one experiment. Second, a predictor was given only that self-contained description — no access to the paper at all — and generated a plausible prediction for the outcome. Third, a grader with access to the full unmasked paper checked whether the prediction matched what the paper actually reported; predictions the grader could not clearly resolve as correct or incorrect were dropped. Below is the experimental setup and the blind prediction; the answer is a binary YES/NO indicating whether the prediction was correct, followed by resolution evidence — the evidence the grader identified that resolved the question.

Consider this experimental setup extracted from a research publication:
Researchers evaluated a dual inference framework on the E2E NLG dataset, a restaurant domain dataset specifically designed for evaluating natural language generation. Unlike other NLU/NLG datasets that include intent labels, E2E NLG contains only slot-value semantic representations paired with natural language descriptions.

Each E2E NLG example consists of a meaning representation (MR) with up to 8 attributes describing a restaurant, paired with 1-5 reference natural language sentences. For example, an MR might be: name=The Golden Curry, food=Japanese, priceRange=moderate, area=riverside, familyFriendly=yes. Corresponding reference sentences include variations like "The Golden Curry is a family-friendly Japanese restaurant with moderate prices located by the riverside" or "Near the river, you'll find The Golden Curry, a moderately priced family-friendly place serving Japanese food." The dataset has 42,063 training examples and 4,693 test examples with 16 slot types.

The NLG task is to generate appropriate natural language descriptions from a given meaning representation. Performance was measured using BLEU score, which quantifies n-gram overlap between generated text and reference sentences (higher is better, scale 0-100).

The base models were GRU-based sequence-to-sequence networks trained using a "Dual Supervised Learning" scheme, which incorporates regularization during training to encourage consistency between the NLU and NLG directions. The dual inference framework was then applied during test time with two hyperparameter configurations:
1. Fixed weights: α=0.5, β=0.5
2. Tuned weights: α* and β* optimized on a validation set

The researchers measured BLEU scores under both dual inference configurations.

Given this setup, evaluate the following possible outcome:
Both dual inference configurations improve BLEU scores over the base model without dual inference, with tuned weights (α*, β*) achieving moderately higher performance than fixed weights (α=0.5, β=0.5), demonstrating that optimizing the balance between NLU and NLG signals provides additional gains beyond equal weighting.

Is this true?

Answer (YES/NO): NO